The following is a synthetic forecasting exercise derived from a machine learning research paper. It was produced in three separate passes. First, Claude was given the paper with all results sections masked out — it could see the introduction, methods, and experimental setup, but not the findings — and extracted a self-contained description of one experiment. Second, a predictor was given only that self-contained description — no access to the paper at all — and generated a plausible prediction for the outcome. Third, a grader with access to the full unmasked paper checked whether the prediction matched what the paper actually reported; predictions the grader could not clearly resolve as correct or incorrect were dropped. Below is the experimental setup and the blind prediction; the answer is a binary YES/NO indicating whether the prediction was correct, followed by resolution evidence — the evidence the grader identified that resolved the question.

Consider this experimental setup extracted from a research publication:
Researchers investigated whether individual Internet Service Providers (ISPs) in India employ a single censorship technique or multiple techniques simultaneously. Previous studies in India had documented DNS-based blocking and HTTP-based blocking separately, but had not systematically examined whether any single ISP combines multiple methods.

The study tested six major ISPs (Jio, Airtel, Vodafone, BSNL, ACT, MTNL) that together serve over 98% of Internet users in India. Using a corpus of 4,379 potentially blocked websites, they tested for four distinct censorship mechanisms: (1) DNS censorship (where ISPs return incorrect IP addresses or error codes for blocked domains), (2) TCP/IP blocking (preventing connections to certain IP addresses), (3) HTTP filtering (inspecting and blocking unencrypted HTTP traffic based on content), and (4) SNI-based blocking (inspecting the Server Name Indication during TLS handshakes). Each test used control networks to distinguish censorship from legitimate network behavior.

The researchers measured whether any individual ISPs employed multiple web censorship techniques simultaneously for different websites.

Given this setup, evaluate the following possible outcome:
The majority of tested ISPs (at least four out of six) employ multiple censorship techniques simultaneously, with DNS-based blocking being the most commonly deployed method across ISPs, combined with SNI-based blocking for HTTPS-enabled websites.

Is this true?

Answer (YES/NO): NO